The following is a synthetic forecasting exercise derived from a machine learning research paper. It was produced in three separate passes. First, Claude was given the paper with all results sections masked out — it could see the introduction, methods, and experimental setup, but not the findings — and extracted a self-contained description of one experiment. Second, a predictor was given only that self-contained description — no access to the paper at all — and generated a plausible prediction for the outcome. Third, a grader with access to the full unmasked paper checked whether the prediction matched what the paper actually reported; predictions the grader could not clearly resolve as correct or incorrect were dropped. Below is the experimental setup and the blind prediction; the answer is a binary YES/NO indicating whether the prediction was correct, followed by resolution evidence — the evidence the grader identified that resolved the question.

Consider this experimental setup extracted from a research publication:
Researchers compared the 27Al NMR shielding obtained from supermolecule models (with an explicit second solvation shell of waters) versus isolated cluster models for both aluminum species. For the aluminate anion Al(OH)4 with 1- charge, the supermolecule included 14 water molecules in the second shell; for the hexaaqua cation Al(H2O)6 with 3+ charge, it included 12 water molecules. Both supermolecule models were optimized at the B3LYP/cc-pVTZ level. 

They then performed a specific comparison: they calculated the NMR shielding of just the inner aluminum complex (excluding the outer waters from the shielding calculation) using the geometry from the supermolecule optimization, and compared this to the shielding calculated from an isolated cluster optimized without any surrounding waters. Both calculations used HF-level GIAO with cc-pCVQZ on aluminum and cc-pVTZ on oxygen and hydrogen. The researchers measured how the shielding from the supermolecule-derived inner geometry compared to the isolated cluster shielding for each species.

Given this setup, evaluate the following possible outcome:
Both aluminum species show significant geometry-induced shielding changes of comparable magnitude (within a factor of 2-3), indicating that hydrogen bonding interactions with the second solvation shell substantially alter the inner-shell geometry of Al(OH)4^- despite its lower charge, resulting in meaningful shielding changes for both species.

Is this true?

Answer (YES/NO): YES